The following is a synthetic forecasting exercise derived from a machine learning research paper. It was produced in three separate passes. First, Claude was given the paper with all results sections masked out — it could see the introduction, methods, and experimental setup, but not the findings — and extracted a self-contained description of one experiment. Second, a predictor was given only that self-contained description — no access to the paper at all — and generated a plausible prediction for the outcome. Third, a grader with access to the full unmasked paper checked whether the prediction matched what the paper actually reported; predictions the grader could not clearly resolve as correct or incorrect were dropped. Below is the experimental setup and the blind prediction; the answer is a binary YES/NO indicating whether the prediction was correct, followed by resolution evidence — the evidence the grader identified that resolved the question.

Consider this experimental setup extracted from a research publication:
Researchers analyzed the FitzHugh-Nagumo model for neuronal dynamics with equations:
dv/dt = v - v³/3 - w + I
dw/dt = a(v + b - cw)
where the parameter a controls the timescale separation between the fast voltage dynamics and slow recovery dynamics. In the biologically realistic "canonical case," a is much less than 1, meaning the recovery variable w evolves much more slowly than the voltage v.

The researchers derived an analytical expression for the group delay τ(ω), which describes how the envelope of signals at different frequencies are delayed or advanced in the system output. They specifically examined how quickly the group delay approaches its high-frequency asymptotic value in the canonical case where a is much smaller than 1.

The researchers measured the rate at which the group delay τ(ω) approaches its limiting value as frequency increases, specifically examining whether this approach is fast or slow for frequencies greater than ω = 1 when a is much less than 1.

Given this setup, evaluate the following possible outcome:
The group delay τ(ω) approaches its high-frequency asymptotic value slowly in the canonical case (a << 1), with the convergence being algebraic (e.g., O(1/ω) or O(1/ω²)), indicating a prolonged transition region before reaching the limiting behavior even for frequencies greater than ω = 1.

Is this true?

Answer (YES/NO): NO